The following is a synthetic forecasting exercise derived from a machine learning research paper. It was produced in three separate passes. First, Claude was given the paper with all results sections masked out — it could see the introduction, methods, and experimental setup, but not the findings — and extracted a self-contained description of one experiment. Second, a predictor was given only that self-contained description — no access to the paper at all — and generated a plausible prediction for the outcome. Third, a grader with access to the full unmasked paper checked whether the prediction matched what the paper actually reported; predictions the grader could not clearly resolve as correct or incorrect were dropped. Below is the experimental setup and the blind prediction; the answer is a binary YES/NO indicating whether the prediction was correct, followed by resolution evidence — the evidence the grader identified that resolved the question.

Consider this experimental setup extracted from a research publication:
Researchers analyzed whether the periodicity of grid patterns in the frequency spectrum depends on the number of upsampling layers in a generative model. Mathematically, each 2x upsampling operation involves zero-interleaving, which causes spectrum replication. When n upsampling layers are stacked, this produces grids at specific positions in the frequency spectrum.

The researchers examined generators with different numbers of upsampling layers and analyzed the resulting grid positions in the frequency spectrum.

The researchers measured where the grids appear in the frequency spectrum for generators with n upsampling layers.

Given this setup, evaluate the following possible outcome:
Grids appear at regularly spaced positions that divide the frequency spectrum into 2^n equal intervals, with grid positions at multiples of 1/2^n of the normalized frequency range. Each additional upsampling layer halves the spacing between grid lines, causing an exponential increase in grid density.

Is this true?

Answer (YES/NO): YES